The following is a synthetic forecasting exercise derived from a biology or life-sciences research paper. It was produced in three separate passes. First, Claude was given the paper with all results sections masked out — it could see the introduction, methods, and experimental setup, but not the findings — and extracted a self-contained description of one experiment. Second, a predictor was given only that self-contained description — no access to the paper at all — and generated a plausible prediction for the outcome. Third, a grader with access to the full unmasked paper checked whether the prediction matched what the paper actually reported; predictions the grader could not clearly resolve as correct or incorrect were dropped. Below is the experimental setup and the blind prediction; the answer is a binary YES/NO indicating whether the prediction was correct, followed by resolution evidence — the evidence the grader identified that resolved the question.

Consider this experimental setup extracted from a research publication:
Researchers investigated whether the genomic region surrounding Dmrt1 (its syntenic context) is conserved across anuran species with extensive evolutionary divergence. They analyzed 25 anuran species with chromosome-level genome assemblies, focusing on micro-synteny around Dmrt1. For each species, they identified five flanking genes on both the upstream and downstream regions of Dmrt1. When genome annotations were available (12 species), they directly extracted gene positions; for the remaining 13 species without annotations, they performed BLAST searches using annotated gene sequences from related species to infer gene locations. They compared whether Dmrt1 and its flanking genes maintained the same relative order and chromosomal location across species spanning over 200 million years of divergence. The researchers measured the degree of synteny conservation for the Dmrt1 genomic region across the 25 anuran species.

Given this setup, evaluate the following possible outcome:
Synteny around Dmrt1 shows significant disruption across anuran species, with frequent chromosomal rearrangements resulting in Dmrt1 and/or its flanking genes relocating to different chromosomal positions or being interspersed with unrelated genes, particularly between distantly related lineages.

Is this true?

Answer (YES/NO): NO